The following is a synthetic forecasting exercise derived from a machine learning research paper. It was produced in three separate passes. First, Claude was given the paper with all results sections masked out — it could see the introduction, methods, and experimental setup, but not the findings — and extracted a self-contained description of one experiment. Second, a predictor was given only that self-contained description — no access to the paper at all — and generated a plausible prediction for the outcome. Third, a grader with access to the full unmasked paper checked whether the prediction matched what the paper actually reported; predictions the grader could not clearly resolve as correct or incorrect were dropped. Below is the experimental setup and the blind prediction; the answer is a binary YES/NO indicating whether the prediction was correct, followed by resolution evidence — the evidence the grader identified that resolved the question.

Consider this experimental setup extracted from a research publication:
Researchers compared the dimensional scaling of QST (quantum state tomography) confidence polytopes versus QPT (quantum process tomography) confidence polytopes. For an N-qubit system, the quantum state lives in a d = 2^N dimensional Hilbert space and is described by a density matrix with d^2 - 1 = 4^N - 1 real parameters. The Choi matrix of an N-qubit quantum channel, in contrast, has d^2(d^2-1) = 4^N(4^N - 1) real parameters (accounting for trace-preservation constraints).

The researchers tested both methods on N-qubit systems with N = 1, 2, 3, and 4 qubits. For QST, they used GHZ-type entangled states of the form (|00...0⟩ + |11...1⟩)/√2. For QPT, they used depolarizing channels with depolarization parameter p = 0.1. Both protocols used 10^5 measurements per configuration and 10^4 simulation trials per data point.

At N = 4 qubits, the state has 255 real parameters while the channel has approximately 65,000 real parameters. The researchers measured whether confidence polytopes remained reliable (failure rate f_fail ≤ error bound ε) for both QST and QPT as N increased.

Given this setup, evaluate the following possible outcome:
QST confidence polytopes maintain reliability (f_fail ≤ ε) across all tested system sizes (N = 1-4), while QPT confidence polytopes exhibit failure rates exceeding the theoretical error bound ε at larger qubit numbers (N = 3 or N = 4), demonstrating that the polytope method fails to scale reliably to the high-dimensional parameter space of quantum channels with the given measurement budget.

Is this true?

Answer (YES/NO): NO